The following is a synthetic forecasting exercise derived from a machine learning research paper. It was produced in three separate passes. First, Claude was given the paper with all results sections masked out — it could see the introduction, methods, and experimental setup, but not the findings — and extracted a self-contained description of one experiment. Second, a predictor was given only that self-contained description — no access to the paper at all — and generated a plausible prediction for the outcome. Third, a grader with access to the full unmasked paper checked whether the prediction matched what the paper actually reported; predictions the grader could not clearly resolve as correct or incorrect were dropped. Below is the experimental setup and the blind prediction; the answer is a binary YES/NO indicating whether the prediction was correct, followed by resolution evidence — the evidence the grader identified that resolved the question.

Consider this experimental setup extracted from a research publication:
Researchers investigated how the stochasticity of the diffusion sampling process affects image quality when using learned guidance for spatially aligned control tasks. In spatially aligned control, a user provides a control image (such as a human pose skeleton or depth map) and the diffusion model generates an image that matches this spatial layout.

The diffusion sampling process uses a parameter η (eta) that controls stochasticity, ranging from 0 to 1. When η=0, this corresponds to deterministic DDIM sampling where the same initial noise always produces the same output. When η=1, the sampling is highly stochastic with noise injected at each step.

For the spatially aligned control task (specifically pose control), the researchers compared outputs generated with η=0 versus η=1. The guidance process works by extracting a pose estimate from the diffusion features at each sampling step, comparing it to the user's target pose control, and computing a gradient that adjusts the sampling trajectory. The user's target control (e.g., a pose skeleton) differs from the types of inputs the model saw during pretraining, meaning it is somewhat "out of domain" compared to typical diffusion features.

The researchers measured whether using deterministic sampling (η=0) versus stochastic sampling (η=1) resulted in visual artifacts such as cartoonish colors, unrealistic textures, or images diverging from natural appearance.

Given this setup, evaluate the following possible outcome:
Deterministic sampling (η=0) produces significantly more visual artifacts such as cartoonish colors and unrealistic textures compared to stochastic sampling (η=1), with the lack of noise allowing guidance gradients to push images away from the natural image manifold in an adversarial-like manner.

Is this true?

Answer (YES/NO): NO